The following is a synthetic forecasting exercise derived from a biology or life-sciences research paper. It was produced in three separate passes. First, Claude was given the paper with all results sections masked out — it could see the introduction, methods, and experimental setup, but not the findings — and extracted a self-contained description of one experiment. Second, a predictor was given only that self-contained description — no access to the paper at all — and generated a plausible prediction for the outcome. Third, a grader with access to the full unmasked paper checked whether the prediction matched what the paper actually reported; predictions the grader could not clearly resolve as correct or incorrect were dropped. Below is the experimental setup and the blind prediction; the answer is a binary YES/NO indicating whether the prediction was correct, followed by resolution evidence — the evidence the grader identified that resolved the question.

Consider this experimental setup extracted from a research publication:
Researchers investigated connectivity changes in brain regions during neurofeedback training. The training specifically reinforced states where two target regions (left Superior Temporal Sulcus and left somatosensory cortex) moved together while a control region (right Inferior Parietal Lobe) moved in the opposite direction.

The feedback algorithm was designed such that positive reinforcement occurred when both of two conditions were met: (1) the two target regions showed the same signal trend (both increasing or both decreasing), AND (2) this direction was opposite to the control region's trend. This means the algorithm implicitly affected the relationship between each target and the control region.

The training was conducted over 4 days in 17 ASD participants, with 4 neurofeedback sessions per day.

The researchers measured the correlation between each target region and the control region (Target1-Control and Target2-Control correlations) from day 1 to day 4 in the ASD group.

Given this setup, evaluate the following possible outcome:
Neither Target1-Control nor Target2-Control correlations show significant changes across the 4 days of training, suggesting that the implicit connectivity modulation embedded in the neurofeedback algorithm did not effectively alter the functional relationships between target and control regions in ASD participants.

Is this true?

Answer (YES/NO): NO